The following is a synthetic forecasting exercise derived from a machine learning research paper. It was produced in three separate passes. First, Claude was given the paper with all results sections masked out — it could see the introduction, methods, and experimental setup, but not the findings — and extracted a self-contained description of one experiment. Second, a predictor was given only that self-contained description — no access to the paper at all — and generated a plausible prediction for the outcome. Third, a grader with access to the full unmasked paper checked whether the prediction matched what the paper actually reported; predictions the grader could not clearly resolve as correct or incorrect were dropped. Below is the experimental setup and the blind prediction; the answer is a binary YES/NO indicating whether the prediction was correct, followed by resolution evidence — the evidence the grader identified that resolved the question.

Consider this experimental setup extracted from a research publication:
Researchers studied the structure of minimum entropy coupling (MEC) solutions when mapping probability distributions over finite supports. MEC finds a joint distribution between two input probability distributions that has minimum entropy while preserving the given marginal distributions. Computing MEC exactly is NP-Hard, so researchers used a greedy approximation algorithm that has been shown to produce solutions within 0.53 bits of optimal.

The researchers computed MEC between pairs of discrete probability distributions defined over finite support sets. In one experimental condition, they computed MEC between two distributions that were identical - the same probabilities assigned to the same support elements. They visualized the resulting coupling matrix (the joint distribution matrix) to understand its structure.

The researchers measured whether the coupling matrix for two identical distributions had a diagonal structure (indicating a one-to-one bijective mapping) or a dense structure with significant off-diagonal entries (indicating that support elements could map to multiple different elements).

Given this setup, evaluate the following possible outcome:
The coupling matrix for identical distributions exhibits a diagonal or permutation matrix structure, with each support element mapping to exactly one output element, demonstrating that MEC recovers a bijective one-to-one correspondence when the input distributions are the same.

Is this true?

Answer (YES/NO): YES